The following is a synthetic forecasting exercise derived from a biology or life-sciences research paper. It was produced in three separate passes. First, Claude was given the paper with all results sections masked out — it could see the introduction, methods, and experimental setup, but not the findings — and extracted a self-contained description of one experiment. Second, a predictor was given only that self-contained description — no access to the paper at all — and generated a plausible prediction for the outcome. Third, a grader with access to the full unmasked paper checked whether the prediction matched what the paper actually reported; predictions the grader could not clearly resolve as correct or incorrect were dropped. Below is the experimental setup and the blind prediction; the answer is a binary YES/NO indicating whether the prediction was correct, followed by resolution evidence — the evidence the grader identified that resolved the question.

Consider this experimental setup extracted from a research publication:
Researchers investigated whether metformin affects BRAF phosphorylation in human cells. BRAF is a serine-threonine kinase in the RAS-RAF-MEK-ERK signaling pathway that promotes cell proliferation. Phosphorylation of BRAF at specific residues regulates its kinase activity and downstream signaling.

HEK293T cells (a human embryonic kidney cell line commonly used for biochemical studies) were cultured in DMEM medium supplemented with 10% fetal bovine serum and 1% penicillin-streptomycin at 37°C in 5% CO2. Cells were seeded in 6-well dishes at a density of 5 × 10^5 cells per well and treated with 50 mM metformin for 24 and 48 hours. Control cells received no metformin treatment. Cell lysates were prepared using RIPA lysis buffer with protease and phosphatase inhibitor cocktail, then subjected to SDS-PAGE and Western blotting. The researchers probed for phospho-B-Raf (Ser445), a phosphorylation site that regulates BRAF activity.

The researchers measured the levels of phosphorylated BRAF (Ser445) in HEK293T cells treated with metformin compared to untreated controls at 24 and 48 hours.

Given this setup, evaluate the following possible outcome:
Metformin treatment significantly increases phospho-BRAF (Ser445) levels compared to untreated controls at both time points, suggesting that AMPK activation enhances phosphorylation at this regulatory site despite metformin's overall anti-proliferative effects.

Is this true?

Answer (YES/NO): NO